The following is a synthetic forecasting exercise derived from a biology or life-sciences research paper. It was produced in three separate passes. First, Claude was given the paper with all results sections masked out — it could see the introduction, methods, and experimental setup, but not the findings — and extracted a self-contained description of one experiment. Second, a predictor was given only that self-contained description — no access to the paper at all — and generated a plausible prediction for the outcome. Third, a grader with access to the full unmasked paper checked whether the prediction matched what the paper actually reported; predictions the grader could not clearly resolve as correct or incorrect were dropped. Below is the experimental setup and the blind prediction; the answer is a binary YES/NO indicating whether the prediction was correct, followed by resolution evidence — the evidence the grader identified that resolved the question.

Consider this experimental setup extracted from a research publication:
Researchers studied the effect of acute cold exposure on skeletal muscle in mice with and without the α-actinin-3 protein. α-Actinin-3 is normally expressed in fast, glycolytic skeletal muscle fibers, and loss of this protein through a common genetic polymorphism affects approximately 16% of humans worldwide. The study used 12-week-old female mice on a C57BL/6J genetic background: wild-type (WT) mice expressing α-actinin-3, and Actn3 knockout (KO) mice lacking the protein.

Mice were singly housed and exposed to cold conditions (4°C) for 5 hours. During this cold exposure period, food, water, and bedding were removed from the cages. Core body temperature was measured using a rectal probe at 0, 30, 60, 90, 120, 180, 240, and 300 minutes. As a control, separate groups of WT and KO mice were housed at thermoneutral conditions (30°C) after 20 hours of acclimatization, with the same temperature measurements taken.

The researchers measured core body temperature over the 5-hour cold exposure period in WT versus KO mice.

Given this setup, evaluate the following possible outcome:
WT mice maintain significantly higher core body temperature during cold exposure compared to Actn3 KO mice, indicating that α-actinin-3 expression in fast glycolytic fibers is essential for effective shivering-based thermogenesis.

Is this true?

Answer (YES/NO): NO